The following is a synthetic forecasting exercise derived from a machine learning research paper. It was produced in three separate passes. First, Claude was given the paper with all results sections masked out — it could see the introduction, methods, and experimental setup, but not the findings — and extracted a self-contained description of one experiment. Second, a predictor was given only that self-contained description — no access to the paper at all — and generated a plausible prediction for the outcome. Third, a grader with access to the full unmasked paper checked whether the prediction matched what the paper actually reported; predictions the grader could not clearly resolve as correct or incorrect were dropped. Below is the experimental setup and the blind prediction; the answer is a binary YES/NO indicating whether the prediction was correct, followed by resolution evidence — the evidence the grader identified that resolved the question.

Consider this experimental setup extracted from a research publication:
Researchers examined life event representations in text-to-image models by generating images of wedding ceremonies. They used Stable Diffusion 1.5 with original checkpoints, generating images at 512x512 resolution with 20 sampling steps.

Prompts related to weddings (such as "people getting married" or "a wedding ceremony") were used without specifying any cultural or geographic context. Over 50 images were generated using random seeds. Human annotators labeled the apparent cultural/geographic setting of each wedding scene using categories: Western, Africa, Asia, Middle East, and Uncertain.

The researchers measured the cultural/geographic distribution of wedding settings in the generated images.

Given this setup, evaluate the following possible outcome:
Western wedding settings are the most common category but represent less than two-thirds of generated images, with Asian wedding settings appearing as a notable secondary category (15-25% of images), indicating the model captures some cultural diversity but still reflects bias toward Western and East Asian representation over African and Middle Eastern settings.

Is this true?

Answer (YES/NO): NO